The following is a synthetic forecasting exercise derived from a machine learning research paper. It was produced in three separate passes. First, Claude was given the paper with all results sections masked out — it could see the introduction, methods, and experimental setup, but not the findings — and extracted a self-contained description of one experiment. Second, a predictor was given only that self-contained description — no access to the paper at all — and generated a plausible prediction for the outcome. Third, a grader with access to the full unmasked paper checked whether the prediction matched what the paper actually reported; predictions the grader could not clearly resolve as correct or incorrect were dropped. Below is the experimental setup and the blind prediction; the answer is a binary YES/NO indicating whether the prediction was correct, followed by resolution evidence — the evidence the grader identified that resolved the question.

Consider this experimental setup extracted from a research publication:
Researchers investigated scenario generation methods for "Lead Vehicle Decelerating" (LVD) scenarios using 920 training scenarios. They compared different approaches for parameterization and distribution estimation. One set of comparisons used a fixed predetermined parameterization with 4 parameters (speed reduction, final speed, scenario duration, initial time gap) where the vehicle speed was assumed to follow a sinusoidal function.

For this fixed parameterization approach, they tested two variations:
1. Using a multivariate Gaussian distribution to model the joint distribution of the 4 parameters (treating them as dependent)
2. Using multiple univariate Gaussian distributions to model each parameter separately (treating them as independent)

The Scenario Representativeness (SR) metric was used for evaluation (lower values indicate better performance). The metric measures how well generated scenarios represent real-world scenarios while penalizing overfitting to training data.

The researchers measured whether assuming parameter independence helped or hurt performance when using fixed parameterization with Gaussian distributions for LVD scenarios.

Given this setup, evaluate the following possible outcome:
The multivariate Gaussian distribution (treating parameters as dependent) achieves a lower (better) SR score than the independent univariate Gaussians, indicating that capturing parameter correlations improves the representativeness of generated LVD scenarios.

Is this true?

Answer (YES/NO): YES